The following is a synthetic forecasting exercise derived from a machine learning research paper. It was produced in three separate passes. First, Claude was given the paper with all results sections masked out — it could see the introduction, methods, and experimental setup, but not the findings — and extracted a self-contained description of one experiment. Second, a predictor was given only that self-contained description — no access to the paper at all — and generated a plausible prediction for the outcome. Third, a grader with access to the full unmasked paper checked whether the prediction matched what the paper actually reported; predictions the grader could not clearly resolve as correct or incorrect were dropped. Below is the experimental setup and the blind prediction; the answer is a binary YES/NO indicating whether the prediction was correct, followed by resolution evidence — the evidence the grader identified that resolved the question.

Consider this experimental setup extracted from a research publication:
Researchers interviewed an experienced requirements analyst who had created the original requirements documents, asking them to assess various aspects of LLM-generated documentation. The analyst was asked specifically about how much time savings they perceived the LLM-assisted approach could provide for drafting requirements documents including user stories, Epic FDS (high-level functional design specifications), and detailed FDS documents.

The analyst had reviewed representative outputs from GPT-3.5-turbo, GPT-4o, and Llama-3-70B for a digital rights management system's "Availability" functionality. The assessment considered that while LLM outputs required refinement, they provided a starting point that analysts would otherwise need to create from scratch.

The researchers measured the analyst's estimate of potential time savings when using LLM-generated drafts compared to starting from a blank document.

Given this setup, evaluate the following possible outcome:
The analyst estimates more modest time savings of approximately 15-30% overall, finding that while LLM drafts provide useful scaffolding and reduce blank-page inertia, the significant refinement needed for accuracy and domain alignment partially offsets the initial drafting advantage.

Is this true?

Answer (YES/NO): NO